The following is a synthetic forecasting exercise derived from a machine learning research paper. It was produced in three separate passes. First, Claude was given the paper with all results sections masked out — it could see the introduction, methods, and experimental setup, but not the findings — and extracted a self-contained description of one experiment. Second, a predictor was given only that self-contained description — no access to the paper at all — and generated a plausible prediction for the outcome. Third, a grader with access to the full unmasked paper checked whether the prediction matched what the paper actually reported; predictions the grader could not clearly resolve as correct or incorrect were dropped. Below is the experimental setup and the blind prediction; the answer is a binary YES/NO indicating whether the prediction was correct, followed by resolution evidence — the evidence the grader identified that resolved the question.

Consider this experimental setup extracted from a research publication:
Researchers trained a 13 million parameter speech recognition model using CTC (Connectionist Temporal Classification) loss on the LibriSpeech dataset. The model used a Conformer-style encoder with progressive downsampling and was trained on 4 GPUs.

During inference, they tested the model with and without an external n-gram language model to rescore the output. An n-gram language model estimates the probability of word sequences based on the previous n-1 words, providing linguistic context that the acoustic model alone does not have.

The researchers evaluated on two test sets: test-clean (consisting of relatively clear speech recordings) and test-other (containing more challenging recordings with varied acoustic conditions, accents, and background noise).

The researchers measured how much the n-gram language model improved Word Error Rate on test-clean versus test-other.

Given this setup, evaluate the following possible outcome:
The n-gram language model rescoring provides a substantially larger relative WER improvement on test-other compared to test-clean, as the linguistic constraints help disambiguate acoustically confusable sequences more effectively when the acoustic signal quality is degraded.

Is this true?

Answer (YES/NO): NO